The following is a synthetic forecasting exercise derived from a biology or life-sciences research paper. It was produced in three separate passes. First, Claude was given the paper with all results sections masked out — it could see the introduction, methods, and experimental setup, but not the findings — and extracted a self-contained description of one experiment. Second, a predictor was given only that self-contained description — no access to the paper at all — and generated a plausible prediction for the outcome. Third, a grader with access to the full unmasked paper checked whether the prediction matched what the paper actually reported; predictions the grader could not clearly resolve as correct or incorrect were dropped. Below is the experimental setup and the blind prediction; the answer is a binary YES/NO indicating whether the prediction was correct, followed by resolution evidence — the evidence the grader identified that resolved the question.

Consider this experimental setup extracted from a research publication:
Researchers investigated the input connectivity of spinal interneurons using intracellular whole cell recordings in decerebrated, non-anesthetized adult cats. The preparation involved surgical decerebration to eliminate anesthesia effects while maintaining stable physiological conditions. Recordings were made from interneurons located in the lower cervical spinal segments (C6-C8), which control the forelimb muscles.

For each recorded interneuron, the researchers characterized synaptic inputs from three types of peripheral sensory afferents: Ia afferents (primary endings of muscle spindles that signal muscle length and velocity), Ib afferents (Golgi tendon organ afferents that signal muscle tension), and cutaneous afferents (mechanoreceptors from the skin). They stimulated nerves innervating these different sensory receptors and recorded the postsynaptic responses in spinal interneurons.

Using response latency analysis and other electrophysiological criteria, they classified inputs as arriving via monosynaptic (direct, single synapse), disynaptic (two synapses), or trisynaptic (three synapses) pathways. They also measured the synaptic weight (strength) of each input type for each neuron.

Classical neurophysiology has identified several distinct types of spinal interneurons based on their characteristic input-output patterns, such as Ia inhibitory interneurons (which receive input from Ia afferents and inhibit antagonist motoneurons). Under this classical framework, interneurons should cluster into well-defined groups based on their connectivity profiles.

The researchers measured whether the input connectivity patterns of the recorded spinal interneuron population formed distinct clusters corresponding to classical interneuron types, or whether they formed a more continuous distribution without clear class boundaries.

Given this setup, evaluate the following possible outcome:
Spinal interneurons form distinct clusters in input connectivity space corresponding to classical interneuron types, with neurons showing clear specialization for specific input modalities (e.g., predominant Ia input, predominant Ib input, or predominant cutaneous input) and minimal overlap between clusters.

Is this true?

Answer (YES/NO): NO